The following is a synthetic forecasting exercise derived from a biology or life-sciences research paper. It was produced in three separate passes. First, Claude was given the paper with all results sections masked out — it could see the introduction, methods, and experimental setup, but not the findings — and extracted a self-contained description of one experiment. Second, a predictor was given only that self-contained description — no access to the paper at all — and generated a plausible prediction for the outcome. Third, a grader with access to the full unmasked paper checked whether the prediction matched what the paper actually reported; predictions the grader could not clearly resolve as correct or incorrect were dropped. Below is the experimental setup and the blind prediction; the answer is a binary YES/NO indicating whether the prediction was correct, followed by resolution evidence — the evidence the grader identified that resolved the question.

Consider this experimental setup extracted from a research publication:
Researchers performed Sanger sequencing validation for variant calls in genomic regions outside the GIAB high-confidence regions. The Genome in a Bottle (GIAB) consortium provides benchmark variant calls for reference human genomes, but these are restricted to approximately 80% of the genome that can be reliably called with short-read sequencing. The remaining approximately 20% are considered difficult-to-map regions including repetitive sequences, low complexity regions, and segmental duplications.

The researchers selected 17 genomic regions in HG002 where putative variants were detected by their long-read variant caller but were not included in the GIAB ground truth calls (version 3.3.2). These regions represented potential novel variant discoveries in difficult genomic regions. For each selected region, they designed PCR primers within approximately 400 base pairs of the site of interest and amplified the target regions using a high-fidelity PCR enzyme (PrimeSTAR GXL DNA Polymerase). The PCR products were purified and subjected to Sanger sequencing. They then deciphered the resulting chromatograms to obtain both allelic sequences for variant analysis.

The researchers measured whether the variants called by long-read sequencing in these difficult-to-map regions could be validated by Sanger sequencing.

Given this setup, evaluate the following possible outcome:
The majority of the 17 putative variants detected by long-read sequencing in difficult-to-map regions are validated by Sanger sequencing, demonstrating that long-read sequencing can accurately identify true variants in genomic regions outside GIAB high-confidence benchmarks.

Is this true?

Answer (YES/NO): YES